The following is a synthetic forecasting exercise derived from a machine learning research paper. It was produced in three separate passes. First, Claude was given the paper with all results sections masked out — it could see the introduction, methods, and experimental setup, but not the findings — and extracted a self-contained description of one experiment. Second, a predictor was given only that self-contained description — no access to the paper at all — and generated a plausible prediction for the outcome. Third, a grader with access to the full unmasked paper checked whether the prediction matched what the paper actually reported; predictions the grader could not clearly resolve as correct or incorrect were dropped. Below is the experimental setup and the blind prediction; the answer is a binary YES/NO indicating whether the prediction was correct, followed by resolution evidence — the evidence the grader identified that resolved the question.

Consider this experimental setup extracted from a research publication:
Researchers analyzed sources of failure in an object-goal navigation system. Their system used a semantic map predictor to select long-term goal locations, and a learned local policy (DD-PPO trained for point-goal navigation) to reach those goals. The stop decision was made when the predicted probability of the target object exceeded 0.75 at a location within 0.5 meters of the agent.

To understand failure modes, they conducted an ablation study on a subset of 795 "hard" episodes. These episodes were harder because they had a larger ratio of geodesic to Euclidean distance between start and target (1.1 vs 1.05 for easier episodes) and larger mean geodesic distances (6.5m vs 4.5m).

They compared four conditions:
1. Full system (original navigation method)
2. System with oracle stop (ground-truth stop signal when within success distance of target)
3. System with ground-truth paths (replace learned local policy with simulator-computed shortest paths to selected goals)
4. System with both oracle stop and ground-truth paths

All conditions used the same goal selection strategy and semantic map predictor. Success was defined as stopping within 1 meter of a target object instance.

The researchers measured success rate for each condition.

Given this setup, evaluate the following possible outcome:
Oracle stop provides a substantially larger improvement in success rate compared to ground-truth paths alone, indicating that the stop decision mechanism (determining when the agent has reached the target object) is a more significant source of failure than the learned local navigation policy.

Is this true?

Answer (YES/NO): NO